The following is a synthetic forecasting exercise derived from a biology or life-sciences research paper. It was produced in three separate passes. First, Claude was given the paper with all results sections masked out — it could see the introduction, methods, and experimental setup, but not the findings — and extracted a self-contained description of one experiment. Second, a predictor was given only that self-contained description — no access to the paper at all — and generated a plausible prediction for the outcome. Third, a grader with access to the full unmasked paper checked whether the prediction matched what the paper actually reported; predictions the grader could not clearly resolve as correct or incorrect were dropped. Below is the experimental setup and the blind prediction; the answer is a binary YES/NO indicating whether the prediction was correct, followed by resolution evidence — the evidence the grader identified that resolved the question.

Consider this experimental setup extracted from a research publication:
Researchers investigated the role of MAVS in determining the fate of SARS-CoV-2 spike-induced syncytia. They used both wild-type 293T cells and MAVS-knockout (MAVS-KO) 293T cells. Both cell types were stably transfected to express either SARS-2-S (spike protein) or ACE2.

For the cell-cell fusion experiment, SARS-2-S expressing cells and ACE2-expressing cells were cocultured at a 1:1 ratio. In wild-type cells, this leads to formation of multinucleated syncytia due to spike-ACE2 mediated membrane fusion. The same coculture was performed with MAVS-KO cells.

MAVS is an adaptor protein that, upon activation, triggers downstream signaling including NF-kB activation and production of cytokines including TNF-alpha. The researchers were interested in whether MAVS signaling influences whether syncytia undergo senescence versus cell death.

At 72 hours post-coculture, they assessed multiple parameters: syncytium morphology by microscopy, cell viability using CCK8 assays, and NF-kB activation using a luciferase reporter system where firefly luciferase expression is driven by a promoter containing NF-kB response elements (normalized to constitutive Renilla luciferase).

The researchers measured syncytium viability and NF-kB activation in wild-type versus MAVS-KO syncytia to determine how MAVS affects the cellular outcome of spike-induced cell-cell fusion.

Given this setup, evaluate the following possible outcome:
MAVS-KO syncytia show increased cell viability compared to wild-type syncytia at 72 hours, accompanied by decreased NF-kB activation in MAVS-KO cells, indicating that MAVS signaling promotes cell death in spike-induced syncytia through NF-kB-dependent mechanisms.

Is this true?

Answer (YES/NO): NO